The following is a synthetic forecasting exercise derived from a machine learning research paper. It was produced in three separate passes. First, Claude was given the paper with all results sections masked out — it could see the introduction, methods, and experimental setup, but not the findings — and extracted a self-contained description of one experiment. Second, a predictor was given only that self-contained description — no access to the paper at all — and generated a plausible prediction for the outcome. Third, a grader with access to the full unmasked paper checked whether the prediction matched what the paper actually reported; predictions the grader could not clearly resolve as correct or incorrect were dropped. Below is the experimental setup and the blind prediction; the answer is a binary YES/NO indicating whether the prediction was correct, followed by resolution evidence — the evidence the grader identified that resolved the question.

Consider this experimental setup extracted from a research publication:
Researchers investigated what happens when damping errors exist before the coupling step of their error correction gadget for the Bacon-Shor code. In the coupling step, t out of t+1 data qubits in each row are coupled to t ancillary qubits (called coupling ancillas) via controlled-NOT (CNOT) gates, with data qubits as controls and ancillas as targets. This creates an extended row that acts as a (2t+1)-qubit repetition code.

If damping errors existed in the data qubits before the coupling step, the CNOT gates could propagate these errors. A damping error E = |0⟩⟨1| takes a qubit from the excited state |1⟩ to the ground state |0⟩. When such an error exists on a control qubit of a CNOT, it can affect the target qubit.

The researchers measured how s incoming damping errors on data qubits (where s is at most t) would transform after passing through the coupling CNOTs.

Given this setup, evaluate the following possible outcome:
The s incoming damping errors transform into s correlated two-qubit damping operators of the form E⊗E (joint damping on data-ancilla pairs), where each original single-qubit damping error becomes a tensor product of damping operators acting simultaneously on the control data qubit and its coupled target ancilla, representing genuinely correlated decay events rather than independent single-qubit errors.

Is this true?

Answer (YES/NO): NO